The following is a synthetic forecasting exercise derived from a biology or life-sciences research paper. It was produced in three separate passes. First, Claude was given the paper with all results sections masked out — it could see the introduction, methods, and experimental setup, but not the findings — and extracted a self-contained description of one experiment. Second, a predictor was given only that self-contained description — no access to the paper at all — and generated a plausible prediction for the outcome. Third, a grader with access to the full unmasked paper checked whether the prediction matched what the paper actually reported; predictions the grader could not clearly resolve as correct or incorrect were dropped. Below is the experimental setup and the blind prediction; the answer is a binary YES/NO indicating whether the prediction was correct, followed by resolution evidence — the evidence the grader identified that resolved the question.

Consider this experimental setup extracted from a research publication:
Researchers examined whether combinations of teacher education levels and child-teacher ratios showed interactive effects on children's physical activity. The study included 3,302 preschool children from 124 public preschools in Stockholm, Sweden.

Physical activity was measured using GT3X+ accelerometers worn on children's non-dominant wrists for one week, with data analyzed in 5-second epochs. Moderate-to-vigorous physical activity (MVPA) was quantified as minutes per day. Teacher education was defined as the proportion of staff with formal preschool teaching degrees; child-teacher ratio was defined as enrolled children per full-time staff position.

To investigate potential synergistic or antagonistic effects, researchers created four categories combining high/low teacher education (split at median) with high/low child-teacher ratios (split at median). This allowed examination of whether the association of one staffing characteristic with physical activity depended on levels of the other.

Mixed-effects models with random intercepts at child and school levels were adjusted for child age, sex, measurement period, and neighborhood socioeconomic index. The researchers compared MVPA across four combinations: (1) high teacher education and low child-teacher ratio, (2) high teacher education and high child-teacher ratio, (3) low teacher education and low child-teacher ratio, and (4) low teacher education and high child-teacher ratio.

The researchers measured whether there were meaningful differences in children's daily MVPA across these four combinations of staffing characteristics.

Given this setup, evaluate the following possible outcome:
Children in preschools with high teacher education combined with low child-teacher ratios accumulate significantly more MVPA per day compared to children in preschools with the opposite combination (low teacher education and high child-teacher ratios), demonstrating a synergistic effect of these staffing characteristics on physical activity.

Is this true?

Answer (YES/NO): NO